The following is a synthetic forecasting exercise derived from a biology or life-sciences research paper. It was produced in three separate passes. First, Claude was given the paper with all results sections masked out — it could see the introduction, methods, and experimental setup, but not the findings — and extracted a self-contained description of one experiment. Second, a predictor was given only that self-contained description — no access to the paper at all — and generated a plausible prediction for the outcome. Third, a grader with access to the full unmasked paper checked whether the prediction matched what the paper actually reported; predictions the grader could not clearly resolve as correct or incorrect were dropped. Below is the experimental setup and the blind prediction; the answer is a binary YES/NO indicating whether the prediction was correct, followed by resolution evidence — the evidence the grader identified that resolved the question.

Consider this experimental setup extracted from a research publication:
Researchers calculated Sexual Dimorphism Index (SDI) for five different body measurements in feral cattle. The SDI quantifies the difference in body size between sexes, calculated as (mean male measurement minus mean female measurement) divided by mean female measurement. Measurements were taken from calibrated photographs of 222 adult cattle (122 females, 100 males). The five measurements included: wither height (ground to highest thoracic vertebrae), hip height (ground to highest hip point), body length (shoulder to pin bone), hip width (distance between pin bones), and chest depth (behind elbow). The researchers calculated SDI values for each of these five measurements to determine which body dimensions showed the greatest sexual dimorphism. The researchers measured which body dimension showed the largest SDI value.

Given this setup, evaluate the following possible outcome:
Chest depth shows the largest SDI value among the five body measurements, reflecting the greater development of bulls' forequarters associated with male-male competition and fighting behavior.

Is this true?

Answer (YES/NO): YES